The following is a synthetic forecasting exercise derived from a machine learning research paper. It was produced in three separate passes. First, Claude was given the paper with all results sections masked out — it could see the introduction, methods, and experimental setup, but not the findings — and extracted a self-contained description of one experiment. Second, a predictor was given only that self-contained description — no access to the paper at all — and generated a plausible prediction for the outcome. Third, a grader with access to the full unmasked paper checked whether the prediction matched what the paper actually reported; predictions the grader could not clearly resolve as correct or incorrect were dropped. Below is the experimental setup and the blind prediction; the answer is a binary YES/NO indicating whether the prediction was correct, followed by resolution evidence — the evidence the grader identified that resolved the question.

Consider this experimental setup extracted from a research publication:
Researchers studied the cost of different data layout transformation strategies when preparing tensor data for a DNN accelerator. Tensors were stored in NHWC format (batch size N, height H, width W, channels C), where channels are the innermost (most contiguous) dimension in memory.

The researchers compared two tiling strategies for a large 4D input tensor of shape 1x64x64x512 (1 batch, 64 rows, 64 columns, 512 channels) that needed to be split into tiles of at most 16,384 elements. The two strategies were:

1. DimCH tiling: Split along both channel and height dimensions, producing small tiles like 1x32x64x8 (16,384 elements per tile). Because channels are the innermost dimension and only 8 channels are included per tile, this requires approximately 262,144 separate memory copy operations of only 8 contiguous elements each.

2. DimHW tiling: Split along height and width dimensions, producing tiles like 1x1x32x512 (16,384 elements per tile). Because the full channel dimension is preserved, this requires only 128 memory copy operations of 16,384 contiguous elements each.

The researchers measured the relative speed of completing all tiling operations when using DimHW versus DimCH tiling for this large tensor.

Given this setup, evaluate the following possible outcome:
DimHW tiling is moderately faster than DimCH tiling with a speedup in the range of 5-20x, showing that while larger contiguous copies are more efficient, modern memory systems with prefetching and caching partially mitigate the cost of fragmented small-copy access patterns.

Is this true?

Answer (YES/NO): YES